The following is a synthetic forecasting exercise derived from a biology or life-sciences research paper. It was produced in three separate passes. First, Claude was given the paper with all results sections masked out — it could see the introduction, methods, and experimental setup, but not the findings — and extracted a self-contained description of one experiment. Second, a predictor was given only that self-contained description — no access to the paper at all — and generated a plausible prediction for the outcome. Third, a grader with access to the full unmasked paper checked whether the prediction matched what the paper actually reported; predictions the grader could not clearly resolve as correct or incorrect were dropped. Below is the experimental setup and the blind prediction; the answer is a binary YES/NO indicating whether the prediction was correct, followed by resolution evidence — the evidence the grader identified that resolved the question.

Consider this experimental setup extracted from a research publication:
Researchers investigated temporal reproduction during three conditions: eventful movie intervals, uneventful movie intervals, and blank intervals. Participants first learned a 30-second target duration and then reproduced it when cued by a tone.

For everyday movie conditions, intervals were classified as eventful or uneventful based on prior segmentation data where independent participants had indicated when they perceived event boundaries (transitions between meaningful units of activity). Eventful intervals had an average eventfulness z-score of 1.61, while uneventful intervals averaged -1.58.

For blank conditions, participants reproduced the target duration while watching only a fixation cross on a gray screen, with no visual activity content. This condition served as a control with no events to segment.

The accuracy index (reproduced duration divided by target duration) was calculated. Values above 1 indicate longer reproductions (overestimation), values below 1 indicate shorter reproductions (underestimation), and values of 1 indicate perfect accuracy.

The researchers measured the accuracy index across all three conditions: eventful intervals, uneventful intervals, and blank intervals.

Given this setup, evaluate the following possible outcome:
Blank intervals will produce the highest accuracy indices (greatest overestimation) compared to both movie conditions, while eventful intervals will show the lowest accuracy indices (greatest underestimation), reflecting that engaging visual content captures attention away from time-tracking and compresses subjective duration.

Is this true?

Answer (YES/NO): NO